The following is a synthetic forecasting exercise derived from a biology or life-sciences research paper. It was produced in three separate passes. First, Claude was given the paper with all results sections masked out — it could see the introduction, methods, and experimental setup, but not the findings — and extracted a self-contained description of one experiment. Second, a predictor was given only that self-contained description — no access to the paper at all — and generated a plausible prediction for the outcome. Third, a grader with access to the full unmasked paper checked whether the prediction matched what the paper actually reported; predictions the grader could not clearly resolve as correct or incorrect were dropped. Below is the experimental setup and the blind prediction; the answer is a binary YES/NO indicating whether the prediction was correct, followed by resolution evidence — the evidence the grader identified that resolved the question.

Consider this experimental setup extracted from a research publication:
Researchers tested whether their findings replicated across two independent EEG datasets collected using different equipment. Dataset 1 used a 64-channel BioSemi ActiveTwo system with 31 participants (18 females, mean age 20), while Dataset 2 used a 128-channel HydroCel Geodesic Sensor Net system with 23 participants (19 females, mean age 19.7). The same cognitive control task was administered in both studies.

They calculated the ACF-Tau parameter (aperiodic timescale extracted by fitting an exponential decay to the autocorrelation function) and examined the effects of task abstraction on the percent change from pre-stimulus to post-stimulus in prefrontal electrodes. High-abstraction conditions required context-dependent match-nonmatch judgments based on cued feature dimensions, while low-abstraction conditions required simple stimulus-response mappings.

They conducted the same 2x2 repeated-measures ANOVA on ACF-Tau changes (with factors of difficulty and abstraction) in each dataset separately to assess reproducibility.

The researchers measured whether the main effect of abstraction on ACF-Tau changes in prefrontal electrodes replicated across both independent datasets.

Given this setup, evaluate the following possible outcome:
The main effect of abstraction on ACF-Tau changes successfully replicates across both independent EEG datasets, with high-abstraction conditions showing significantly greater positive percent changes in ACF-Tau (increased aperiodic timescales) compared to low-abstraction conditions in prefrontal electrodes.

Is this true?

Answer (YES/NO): YES